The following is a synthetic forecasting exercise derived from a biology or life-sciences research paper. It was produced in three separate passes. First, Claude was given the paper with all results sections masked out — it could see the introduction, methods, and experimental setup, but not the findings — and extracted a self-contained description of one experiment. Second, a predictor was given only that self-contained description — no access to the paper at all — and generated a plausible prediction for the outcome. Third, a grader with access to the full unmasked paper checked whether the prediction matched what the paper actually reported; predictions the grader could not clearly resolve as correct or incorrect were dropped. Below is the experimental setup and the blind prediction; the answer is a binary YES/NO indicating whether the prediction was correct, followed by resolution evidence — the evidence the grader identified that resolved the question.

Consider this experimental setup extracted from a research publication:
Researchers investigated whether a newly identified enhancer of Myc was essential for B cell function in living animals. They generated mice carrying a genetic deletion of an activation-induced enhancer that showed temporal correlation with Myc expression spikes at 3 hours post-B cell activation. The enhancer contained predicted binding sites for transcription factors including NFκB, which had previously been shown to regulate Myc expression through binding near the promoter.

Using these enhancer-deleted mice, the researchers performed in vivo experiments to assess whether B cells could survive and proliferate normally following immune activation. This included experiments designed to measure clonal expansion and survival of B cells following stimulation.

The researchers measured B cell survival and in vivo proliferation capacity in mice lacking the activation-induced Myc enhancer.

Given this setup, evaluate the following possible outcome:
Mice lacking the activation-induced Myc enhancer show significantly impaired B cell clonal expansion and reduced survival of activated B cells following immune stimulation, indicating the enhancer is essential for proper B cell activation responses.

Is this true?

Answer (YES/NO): NO